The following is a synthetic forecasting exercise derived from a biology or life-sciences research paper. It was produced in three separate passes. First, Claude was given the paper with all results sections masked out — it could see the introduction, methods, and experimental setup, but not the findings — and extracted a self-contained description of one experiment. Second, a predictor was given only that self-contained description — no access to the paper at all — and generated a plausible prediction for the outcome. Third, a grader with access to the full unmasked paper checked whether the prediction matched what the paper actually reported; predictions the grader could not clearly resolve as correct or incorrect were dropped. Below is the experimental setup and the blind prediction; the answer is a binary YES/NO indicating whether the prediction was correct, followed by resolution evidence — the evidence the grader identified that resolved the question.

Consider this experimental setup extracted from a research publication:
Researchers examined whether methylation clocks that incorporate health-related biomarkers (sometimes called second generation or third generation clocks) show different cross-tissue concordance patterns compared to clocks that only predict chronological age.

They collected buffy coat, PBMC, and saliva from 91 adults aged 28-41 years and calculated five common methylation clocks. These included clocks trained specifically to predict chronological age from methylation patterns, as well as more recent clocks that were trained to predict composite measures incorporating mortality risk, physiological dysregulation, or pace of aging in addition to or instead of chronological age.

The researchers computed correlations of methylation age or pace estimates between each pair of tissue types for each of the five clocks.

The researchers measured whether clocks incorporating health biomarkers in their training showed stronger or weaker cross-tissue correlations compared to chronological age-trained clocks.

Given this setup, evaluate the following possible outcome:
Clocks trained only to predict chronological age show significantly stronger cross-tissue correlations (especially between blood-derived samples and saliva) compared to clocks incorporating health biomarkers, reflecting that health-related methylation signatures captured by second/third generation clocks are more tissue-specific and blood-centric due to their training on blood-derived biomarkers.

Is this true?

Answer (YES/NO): NO